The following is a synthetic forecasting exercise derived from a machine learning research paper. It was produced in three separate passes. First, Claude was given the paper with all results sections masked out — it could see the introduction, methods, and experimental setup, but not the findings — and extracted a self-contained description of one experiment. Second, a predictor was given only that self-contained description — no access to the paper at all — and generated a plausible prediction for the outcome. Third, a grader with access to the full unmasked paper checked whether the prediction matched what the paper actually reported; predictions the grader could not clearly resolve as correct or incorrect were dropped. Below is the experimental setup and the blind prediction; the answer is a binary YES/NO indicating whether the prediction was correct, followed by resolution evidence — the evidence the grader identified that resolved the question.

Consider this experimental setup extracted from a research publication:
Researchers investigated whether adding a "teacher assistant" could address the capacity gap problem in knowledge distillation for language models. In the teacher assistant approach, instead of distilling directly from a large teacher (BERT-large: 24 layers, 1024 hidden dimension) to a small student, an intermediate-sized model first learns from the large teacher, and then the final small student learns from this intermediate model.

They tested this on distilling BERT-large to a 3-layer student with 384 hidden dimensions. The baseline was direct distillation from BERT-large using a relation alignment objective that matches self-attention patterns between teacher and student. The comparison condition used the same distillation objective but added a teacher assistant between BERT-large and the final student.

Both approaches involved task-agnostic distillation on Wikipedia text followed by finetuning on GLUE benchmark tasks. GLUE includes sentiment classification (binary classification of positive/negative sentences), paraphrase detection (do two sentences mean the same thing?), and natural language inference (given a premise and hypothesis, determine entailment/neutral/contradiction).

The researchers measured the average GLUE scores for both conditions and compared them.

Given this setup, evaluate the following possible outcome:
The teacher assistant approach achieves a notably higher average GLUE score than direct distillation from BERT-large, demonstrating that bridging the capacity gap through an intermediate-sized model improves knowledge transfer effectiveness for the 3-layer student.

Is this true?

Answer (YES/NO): NO